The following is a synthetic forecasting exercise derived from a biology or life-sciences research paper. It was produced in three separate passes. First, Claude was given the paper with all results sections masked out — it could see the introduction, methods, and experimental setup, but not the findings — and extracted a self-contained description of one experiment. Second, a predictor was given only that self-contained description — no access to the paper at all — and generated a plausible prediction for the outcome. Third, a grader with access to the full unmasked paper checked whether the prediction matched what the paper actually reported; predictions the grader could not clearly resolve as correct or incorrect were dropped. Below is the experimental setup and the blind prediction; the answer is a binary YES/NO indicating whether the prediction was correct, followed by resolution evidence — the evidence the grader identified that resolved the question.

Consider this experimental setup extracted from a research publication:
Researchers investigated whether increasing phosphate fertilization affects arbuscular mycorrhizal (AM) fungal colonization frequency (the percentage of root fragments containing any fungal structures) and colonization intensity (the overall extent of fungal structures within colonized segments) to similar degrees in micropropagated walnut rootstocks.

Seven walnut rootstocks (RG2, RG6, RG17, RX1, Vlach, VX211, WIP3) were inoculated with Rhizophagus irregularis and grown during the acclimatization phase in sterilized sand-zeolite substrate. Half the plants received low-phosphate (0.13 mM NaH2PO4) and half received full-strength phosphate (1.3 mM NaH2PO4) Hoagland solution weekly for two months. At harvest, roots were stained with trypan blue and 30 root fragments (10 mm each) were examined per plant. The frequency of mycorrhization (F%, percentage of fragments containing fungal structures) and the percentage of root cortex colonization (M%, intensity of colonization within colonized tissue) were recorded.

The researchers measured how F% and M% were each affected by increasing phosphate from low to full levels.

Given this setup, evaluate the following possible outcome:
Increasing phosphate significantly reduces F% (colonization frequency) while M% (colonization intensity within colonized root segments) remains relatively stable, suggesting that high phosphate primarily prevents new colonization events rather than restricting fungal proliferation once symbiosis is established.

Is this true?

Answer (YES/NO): NO